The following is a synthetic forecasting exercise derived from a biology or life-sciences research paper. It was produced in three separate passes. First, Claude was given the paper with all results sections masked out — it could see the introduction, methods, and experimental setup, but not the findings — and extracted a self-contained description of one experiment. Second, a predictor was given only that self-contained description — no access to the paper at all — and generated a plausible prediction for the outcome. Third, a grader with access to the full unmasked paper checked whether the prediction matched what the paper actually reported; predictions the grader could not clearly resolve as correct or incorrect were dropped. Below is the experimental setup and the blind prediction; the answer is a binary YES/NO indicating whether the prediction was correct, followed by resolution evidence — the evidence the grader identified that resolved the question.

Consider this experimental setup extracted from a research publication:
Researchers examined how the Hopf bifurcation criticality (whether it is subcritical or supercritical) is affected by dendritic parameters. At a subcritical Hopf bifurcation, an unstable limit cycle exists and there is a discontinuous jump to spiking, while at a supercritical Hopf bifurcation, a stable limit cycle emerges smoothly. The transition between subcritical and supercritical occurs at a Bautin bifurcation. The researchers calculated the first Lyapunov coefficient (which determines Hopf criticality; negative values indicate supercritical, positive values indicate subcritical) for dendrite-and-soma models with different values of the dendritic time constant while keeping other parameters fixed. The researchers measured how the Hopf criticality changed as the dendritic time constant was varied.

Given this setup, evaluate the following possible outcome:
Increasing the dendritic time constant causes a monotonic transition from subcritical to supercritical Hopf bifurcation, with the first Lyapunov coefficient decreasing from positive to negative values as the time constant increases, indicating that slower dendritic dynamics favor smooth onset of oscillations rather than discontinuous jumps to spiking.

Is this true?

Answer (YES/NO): YES